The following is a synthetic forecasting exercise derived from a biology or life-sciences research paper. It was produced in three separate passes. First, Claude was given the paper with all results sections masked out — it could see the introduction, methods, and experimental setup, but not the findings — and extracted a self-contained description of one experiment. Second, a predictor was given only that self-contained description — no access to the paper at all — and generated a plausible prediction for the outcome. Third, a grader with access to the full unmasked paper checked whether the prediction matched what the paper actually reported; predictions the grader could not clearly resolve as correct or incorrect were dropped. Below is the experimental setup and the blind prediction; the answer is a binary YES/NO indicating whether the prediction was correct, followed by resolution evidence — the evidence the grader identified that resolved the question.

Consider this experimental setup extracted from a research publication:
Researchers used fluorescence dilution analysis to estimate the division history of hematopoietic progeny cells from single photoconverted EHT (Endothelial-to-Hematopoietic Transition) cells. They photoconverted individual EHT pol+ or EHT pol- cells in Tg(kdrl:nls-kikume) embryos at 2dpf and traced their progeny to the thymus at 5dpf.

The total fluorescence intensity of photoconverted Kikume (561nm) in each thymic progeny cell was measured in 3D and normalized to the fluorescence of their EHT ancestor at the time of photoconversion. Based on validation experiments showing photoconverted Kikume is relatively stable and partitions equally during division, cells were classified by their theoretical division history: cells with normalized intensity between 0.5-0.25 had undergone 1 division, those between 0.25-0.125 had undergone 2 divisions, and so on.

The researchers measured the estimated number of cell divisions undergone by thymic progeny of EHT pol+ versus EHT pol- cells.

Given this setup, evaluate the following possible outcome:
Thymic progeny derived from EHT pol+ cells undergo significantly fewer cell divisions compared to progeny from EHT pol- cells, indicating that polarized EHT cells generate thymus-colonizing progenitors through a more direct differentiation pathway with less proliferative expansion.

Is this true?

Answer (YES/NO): NO